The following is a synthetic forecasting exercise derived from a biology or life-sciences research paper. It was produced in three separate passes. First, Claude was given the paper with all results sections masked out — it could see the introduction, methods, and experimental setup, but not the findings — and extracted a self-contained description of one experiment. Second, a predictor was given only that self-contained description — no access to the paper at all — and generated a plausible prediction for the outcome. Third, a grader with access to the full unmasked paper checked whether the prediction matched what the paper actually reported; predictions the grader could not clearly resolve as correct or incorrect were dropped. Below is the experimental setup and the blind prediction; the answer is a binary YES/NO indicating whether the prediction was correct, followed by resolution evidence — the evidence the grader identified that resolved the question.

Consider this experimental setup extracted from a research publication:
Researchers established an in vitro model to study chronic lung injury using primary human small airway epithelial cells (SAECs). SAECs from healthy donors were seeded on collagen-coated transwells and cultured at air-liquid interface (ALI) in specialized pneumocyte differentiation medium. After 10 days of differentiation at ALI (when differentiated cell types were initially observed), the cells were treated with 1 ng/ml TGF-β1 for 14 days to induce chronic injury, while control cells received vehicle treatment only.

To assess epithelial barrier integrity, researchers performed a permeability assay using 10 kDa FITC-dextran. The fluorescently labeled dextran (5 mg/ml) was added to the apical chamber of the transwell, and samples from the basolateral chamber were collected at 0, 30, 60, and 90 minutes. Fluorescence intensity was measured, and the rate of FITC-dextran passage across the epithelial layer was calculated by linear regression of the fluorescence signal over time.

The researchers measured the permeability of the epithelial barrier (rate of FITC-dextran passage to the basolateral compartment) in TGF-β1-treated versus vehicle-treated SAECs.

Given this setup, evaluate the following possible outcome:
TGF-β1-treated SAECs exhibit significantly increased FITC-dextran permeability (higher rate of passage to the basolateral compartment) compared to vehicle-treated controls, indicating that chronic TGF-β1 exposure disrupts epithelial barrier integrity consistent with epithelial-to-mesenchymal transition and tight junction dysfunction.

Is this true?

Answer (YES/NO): YES